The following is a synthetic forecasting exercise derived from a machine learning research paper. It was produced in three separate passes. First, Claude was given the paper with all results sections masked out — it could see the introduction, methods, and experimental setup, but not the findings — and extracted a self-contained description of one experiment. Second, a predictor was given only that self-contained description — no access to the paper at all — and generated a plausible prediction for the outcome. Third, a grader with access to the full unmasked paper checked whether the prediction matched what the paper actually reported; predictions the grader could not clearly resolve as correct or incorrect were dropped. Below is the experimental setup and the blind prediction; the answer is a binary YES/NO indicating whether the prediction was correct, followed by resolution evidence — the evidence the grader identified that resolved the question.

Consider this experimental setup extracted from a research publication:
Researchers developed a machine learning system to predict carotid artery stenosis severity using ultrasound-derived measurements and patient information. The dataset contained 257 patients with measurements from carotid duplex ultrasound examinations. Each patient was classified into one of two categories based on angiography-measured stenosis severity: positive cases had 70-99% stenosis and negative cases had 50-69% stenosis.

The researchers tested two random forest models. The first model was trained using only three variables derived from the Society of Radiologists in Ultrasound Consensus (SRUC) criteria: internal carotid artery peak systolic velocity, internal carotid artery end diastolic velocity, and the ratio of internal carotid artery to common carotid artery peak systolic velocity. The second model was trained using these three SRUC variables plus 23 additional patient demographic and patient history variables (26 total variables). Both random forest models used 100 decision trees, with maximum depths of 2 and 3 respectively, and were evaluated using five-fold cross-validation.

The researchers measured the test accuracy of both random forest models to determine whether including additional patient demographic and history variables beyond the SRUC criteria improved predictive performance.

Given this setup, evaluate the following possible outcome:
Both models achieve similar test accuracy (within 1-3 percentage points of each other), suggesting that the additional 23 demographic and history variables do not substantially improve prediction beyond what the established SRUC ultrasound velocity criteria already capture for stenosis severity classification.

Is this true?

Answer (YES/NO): YES